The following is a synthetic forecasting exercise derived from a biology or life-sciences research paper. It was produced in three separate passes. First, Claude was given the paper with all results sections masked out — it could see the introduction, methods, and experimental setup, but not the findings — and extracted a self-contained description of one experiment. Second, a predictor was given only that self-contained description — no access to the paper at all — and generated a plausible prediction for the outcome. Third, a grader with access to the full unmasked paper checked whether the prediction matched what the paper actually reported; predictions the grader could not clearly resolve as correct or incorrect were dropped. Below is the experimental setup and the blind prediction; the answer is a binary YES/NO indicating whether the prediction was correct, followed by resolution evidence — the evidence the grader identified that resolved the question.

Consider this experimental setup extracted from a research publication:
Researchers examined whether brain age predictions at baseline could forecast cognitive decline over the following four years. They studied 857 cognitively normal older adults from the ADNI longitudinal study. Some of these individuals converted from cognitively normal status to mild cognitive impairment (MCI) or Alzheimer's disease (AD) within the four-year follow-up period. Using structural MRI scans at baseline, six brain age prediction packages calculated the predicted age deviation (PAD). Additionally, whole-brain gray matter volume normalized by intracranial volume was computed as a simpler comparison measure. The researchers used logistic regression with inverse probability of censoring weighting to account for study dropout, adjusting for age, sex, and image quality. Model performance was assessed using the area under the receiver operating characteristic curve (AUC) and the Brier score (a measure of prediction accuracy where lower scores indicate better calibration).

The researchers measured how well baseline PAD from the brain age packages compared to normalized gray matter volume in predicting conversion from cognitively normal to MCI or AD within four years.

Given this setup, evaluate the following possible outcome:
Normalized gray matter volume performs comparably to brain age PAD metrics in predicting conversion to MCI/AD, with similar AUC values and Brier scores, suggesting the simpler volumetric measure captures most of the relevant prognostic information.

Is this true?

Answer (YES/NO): YES